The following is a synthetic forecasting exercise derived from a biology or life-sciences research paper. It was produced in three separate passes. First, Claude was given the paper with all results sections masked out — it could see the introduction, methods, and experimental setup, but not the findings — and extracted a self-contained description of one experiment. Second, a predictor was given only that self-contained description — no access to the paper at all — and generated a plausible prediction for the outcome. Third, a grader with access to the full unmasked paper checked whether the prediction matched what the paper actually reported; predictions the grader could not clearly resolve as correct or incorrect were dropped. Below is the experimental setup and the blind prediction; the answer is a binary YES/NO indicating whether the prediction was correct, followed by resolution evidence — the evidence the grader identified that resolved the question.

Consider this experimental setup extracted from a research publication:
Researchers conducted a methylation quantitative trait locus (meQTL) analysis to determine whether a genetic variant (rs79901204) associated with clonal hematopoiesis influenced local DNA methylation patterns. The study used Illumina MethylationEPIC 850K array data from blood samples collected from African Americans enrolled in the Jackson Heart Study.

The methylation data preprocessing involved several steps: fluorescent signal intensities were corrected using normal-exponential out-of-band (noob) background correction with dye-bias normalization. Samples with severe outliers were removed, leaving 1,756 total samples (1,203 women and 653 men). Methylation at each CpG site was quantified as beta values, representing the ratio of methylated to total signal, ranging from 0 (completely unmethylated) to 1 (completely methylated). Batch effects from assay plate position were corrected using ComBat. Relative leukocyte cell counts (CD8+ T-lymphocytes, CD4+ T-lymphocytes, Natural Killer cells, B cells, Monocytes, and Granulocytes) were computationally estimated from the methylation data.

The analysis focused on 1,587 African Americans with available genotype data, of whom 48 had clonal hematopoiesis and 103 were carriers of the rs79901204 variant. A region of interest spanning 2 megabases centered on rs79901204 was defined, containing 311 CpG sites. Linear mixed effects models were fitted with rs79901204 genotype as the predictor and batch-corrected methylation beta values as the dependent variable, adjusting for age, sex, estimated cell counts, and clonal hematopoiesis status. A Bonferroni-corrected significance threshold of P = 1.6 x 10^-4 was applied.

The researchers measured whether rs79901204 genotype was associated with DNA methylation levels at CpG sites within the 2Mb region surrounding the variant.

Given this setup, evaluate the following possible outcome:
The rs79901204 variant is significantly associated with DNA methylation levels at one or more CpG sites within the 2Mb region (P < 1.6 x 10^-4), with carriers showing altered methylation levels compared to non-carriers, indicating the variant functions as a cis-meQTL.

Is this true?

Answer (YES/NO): YES